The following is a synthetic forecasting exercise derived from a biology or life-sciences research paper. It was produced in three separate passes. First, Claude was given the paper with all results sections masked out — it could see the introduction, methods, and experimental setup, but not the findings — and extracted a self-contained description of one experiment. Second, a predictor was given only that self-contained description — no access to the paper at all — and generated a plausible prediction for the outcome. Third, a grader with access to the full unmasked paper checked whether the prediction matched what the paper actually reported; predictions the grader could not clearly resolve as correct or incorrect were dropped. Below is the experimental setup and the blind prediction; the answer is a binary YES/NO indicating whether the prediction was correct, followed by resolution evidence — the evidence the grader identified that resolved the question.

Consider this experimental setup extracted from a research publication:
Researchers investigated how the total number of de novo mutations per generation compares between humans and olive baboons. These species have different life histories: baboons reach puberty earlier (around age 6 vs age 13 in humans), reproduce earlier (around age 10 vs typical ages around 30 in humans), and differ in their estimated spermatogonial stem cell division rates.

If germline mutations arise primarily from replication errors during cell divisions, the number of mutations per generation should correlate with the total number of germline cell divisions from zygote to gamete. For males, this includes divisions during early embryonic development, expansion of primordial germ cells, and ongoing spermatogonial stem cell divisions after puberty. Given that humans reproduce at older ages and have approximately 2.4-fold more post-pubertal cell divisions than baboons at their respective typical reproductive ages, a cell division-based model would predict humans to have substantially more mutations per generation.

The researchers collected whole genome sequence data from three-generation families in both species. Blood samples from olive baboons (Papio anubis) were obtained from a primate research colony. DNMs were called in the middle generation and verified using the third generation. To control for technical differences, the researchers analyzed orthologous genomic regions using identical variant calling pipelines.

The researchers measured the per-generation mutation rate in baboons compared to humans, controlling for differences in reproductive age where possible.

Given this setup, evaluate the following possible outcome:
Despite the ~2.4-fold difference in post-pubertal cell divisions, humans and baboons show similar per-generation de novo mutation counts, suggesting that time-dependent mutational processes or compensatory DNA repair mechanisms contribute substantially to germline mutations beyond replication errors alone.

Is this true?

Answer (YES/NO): NO